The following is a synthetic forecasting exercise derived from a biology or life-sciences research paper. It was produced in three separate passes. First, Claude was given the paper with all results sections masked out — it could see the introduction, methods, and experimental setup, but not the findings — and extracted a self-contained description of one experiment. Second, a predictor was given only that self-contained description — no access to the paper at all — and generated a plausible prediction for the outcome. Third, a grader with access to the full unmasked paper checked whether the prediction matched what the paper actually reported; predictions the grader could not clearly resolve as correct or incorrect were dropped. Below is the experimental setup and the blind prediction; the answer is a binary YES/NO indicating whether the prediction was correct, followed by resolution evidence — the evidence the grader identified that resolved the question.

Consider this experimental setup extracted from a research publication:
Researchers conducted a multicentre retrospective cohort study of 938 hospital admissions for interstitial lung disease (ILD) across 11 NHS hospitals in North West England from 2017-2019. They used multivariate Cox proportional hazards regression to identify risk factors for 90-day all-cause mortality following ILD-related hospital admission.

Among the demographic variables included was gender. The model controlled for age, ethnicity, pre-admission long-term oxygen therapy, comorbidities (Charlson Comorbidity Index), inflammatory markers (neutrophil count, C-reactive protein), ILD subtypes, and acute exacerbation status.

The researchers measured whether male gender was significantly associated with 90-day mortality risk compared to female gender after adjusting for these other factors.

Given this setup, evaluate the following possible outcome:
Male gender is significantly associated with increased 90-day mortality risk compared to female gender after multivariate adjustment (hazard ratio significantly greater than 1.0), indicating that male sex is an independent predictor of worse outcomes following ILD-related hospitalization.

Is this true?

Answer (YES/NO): YES